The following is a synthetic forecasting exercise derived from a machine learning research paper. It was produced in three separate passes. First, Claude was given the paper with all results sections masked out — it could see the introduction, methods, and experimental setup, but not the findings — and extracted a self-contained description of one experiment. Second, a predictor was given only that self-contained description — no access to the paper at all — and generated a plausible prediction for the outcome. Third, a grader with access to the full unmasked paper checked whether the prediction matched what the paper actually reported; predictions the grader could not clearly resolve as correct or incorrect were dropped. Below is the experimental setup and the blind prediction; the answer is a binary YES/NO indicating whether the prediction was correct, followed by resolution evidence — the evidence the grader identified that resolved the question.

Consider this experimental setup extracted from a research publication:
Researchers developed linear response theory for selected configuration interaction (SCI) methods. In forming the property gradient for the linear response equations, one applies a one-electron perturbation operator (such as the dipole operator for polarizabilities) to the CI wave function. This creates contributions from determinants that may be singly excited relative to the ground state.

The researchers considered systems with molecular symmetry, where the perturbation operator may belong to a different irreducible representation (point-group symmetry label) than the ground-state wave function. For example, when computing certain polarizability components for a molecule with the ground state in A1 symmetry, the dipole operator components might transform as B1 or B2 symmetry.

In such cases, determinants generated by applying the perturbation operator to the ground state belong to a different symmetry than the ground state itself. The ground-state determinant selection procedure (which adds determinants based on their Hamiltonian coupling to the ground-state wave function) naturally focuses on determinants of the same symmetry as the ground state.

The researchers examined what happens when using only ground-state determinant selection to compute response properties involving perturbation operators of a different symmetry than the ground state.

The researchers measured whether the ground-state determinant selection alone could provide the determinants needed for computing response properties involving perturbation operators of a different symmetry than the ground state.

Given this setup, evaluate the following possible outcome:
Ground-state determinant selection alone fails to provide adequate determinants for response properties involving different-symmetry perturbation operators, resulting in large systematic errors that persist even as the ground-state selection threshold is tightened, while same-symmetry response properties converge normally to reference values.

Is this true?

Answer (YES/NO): YES